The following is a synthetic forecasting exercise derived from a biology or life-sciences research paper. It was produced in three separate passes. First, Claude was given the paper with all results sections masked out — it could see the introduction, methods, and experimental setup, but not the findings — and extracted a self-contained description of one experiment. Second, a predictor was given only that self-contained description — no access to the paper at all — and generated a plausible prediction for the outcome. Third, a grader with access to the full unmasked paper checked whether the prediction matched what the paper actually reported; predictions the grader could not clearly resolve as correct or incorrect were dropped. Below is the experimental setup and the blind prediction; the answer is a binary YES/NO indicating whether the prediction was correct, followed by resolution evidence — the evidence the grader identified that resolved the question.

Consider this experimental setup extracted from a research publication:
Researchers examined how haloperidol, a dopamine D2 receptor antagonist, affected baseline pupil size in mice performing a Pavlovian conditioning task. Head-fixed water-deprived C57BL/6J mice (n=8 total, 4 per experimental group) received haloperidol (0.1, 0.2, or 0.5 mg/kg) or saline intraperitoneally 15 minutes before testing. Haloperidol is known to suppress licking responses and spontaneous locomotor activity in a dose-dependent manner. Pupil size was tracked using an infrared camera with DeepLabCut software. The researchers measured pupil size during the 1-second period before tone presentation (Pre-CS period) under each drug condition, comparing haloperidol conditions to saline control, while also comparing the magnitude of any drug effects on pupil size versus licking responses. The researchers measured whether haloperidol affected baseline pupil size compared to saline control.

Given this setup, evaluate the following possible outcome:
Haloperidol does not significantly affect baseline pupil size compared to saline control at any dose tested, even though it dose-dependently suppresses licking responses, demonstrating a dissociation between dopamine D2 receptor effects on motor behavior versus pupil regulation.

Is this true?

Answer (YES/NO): NO